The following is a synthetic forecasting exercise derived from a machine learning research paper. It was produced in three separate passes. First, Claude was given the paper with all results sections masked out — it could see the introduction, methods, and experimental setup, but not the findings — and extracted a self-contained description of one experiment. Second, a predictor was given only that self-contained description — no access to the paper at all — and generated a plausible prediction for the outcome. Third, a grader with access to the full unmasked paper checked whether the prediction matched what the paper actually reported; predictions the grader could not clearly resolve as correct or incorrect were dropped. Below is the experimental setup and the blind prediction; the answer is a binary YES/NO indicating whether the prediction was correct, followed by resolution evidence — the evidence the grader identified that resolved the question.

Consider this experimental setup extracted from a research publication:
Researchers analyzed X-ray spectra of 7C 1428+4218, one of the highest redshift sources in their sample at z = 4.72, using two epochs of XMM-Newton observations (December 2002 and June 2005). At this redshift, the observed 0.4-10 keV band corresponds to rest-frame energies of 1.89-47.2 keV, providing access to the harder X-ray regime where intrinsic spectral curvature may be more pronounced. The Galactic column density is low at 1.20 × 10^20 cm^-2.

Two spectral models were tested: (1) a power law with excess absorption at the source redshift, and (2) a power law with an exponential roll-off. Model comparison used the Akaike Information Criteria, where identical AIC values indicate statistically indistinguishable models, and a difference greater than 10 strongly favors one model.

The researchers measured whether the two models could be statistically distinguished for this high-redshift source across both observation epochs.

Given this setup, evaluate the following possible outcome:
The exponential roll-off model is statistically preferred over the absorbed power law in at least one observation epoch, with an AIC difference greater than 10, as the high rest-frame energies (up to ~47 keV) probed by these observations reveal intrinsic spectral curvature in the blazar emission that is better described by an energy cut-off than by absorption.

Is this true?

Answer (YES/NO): NO